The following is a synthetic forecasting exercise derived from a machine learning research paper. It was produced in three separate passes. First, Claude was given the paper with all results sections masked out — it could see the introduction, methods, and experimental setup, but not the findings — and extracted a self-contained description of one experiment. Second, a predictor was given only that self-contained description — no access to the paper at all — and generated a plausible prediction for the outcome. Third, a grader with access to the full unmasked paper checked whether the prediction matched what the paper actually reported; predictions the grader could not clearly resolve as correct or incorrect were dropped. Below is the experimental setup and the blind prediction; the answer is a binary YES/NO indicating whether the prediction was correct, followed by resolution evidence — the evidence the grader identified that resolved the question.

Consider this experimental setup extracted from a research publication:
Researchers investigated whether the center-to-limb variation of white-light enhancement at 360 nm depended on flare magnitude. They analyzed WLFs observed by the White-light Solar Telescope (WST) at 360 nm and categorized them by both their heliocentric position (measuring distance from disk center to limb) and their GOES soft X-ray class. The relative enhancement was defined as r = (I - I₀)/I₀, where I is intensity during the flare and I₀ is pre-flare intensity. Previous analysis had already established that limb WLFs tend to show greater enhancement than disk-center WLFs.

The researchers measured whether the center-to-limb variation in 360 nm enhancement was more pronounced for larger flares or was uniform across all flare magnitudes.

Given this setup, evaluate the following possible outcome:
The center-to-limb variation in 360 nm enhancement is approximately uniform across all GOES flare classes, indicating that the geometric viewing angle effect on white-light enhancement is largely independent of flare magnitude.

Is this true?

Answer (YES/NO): NO